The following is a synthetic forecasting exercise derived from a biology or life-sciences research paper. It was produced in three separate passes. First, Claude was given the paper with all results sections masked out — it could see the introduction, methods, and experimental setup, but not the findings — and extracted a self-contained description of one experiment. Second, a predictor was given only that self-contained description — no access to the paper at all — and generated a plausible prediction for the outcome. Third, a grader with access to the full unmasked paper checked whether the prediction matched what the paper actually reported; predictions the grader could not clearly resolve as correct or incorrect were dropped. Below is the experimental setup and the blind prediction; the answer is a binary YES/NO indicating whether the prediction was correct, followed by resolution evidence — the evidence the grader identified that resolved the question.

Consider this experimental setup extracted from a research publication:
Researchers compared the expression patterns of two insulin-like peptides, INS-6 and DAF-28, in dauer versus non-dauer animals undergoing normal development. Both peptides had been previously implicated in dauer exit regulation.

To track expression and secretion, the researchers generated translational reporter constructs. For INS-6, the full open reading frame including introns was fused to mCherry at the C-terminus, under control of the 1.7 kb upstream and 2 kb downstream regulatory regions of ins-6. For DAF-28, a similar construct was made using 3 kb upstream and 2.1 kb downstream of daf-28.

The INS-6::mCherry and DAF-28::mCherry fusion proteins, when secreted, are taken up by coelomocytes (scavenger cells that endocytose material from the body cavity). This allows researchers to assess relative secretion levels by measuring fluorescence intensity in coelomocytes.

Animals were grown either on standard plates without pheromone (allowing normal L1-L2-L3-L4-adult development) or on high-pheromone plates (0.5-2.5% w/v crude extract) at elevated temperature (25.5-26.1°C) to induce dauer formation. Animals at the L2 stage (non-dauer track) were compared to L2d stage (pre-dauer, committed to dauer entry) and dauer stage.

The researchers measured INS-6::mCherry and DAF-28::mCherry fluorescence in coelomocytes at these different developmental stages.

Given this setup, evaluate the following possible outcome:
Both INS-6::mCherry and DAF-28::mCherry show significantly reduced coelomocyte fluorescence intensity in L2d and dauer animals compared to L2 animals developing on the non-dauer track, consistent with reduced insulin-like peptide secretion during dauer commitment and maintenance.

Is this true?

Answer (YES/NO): NO